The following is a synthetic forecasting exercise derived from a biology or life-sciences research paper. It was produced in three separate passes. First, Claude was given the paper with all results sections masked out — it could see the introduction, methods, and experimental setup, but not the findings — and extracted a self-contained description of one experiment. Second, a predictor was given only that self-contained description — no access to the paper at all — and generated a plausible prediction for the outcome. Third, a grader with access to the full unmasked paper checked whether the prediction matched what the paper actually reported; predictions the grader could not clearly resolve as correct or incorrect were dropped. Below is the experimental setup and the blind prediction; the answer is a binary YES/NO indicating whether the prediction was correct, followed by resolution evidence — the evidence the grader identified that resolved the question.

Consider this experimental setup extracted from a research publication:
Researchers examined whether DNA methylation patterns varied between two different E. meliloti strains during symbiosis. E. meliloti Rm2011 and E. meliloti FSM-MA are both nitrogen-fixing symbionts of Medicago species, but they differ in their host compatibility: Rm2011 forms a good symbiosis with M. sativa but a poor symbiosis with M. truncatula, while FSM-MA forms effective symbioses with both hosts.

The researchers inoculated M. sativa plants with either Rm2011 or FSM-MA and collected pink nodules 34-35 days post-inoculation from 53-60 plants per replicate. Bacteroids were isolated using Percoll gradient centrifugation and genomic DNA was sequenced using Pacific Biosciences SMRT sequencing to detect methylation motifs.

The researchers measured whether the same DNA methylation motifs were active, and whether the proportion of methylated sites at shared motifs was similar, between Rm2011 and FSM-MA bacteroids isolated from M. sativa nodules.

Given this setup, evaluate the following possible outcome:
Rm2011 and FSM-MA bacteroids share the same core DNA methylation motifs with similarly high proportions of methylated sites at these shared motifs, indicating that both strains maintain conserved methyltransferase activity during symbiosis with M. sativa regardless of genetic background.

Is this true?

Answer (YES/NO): NO